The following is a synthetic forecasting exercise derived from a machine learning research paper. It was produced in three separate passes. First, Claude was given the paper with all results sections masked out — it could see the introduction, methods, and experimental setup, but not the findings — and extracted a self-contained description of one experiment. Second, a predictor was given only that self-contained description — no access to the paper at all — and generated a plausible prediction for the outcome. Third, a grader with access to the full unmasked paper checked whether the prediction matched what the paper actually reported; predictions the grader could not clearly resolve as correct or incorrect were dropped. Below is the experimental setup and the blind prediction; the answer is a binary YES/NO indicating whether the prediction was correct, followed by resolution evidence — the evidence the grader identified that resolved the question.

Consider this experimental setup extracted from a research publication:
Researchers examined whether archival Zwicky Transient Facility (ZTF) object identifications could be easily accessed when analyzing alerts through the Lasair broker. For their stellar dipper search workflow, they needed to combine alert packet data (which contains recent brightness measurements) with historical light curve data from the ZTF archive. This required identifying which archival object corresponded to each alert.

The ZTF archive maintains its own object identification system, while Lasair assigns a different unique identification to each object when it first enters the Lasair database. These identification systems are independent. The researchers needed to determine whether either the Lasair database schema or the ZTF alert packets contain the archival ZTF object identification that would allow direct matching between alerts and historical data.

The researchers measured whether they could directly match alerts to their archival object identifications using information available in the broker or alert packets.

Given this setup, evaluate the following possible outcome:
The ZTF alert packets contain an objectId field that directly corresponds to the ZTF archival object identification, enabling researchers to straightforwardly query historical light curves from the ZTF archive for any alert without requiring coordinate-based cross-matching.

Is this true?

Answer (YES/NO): NO